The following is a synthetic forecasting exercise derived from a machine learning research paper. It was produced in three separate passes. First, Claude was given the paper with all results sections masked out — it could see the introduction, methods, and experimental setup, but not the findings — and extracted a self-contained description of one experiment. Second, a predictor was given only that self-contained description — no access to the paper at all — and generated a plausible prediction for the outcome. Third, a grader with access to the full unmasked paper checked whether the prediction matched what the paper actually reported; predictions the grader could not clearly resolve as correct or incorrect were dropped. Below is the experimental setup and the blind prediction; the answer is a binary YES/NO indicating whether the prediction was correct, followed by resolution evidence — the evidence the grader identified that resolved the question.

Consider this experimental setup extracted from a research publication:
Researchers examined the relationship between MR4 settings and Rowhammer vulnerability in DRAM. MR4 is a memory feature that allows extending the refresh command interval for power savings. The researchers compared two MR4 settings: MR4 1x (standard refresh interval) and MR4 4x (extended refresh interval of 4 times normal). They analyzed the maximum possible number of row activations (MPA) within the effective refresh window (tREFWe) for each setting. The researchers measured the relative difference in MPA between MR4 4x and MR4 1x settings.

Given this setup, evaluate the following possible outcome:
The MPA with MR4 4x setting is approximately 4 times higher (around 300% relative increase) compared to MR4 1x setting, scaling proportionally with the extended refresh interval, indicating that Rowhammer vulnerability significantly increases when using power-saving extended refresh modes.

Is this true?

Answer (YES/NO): YES